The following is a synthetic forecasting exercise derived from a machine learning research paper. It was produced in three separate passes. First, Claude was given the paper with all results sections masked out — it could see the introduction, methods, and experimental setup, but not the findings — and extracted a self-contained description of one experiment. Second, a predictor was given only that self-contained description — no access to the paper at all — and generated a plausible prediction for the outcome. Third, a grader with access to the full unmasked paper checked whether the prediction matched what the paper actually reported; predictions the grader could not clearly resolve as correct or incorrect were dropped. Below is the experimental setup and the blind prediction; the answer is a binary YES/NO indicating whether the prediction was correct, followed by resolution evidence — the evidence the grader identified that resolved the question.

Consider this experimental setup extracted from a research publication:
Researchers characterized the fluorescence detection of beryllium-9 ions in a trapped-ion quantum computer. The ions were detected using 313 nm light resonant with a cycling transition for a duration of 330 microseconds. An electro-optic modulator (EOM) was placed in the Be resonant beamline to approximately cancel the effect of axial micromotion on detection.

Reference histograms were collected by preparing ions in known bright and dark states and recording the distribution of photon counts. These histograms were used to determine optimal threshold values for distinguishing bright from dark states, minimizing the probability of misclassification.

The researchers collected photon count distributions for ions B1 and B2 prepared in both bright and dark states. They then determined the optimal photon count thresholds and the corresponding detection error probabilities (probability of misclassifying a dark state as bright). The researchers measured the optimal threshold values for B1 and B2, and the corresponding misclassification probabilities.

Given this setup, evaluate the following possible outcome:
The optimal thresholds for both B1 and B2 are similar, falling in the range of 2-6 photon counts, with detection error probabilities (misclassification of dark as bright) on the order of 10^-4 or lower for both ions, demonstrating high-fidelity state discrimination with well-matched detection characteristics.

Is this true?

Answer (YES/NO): NO